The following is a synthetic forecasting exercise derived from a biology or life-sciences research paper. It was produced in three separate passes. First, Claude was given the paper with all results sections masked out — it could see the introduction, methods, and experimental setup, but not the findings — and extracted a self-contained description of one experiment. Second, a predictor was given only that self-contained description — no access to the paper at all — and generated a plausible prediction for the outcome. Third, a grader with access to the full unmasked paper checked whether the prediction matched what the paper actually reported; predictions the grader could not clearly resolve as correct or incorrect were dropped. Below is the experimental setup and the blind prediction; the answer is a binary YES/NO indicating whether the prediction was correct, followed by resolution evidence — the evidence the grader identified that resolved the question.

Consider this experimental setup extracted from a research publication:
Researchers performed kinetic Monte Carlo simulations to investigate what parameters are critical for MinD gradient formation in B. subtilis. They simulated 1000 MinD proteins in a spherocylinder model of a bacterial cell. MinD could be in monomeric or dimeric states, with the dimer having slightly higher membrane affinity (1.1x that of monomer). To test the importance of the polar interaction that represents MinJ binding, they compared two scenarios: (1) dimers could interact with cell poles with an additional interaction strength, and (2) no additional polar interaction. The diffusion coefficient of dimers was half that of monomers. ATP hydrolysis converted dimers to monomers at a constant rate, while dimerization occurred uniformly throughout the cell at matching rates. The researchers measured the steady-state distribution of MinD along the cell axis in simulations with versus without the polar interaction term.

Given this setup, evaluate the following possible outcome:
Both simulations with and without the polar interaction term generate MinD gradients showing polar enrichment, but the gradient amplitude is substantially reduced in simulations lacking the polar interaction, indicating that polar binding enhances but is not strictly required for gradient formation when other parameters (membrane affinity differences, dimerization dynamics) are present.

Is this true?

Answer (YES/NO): NO